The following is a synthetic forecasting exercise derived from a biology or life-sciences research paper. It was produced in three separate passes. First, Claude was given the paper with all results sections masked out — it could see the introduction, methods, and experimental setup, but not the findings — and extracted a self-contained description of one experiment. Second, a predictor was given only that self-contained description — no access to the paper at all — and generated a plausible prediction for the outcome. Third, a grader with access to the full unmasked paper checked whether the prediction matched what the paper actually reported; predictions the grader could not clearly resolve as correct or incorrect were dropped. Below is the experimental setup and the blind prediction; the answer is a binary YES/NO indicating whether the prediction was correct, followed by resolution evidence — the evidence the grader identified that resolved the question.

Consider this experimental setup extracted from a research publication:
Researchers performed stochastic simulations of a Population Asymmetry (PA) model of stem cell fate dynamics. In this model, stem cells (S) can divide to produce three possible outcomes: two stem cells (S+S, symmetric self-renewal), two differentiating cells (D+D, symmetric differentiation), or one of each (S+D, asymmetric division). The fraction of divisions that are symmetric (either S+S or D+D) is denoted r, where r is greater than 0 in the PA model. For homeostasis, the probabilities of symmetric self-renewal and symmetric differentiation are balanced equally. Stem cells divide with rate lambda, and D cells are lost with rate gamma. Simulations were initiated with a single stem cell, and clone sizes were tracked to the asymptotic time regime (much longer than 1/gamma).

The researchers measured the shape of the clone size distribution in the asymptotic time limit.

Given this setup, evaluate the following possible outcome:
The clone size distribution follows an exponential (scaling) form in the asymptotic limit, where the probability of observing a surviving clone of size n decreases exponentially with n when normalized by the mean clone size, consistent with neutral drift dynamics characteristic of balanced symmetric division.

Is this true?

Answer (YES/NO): YES